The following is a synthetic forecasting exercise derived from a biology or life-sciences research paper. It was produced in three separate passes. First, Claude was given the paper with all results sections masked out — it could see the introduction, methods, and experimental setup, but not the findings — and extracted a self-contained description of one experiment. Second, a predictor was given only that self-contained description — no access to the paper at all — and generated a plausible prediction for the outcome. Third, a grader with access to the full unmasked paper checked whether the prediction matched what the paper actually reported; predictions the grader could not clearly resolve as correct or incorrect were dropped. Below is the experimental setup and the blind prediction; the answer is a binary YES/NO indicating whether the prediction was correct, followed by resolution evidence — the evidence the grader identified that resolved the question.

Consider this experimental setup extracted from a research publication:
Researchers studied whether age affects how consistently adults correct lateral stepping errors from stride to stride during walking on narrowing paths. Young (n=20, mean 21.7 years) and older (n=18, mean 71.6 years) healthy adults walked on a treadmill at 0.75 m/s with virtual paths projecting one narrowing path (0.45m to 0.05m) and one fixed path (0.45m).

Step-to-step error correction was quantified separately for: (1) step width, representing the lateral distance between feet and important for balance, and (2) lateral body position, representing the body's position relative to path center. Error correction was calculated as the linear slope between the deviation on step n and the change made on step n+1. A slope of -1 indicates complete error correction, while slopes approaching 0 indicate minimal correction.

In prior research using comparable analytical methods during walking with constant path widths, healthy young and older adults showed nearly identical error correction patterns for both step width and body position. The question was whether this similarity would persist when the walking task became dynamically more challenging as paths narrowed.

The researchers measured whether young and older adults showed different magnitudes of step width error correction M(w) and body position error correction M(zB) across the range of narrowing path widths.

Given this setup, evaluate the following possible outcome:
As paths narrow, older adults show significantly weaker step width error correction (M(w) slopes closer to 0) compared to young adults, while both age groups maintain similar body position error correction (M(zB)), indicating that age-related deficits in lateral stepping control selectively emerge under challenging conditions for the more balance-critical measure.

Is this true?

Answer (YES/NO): NO